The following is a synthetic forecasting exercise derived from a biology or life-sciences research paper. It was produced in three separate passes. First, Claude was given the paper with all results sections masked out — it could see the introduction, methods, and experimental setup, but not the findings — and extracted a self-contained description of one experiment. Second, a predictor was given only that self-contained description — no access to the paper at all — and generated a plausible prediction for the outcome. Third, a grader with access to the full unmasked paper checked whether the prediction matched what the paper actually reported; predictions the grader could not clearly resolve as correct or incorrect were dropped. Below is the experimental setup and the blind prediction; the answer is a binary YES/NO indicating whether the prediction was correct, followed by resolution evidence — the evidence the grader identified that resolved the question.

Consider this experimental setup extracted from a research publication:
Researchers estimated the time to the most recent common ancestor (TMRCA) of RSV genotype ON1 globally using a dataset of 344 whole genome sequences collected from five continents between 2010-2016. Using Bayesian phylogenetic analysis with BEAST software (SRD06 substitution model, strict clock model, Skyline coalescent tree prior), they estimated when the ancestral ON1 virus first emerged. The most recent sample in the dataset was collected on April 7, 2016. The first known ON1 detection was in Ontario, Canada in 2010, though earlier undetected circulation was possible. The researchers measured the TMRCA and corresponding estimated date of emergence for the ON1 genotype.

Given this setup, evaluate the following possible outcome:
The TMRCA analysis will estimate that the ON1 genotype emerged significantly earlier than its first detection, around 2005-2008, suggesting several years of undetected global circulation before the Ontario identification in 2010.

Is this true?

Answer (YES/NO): NO